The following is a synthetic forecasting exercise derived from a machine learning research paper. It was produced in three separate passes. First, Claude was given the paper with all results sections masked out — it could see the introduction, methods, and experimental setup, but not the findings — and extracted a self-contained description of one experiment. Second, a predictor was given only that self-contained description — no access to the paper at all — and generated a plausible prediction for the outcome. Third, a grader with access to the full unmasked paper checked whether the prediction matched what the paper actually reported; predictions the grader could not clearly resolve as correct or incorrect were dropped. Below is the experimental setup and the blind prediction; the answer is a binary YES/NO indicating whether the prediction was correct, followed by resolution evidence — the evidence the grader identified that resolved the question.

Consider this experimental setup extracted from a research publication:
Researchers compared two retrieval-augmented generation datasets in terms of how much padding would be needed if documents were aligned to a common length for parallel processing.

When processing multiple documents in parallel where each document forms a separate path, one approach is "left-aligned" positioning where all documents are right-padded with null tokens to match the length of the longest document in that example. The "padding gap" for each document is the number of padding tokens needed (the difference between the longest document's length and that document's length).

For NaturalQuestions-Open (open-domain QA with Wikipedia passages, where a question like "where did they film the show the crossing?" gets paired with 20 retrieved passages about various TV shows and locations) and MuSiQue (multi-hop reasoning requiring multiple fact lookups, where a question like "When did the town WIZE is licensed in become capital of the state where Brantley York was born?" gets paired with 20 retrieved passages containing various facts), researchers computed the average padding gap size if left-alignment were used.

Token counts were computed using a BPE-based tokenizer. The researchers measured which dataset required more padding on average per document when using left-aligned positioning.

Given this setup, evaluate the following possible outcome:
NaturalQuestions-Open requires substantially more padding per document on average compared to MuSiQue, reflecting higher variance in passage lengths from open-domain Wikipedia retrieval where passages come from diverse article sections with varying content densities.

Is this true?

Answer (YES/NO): NO